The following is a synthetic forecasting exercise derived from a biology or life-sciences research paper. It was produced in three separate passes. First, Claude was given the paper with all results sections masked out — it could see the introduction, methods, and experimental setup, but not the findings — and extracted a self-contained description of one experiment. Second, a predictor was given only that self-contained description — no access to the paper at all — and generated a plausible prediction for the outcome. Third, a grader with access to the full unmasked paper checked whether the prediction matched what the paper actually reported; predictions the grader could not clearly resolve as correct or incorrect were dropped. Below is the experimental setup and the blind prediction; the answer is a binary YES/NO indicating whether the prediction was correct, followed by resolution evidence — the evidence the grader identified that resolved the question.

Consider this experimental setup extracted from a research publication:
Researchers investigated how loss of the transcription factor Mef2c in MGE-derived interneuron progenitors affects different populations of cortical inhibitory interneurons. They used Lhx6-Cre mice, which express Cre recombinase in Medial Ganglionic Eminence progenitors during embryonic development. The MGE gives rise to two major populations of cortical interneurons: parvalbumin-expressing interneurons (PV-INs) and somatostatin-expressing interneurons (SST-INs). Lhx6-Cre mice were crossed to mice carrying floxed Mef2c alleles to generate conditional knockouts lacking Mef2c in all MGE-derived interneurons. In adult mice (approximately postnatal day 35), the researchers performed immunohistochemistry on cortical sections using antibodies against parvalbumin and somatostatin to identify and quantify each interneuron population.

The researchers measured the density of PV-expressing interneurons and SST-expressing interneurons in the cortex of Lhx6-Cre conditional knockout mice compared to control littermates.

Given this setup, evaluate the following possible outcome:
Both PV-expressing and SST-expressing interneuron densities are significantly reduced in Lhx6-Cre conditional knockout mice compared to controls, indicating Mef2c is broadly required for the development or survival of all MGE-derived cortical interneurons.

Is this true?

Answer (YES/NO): NO